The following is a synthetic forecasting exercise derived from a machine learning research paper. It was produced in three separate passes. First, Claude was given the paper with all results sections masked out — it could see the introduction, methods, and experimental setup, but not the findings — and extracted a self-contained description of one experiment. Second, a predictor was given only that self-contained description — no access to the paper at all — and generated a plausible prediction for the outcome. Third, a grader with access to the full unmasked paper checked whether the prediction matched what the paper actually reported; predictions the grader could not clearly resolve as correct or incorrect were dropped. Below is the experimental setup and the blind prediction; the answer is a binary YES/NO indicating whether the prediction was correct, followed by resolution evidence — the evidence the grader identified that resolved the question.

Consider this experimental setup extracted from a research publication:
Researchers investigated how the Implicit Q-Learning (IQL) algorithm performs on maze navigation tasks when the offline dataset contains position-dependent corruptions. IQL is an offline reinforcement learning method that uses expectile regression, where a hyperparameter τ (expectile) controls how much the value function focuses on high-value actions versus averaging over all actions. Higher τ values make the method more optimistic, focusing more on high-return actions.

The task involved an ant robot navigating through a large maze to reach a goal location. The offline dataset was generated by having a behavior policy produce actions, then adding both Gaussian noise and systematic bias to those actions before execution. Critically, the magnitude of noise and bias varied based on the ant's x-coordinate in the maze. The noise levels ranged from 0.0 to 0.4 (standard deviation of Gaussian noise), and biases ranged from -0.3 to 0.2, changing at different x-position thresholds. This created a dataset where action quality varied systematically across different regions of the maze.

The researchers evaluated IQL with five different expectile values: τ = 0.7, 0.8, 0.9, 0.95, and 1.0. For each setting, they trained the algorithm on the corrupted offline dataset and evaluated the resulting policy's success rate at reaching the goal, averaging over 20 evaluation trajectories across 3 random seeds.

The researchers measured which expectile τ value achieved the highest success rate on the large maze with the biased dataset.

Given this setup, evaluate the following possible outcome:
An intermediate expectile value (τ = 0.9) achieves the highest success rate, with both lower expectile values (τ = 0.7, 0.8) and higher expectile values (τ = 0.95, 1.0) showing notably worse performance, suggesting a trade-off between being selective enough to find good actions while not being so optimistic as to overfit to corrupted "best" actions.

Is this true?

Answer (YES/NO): YES